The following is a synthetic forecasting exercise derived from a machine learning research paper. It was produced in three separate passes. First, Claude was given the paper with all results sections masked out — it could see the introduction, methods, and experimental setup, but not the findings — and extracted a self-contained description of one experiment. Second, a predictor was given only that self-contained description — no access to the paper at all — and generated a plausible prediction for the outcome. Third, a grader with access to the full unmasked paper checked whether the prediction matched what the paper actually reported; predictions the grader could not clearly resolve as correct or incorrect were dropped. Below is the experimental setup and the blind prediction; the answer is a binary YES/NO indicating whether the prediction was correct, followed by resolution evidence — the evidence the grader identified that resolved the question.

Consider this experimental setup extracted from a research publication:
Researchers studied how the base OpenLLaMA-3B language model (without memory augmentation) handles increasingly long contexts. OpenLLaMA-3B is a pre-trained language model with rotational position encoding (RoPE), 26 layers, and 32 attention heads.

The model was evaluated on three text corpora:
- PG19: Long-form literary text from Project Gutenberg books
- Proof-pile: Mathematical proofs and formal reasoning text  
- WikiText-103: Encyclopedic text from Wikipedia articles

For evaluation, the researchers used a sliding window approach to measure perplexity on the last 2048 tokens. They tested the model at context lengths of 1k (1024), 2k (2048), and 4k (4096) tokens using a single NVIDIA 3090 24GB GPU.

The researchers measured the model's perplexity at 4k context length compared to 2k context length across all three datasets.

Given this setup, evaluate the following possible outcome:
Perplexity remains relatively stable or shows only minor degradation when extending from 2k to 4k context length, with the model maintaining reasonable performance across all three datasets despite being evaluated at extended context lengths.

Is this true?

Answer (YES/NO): NO